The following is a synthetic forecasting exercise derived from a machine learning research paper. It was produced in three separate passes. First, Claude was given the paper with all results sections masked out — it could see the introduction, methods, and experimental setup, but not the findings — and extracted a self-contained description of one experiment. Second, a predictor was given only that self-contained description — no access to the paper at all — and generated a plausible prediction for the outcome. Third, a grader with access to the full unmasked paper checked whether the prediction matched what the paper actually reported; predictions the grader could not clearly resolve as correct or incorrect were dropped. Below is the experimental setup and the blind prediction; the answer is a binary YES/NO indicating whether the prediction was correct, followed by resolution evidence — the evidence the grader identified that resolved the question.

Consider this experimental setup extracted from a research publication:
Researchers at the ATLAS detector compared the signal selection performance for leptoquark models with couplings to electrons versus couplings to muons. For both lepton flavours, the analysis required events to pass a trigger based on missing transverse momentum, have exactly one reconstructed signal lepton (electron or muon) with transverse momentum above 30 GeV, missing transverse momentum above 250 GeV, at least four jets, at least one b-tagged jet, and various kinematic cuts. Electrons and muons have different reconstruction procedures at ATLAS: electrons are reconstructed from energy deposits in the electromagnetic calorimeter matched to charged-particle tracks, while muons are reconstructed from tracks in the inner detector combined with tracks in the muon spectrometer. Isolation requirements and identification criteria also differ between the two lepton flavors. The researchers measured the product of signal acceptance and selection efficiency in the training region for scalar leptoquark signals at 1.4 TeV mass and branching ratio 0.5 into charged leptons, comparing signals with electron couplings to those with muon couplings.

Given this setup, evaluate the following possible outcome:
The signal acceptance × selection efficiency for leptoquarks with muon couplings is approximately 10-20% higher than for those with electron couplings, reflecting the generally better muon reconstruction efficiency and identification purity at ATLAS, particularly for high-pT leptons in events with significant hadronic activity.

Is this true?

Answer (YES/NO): NO